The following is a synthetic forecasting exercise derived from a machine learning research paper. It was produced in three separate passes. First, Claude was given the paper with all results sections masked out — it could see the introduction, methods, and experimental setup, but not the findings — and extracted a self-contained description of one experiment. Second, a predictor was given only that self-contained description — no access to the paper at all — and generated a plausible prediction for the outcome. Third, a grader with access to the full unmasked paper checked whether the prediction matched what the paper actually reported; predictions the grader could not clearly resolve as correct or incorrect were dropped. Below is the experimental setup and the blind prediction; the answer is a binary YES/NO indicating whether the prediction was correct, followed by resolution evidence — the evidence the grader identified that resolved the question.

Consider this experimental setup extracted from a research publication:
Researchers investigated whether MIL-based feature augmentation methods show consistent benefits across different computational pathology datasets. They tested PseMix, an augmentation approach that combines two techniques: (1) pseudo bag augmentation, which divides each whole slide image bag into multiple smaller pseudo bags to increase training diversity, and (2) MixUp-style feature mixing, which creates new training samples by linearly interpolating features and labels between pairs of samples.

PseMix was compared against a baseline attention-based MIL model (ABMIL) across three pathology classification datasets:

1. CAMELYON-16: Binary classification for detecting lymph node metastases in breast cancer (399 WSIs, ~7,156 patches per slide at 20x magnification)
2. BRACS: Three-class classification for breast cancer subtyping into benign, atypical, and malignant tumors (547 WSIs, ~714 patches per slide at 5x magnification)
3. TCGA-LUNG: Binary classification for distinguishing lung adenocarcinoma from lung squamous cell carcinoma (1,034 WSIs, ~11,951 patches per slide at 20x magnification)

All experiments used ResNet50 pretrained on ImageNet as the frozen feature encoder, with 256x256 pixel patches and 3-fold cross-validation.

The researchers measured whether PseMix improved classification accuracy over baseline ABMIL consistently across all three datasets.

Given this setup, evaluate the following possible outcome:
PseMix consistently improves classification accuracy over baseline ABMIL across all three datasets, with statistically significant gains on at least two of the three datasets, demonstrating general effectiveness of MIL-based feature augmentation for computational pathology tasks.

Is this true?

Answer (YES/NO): NO